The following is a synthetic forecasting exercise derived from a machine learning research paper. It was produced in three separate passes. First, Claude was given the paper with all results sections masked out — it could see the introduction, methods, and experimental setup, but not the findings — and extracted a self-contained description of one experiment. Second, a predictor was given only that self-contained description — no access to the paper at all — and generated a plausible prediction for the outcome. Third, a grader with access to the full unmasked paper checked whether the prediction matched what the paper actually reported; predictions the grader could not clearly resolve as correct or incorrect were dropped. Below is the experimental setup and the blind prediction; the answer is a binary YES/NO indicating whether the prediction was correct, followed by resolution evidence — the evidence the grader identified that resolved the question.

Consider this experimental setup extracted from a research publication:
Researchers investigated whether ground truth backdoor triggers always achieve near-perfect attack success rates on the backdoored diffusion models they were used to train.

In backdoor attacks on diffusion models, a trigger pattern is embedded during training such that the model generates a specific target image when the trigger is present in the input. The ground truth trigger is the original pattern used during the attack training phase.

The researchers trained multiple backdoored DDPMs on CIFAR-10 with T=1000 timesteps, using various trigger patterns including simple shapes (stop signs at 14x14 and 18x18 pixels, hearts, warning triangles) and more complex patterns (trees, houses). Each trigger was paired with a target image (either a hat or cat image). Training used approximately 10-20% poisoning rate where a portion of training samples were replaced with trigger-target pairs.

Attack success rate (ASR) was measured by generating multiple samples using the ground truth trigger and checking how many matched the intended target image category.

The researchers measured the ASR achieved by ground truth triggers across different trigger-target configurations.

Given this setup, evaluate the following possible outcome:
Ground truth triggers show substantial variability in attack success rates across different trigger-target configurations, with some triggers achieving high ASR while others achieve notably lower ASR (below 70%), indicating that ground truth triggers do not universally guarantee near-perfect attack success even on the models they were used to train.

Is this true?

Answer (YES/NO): YES